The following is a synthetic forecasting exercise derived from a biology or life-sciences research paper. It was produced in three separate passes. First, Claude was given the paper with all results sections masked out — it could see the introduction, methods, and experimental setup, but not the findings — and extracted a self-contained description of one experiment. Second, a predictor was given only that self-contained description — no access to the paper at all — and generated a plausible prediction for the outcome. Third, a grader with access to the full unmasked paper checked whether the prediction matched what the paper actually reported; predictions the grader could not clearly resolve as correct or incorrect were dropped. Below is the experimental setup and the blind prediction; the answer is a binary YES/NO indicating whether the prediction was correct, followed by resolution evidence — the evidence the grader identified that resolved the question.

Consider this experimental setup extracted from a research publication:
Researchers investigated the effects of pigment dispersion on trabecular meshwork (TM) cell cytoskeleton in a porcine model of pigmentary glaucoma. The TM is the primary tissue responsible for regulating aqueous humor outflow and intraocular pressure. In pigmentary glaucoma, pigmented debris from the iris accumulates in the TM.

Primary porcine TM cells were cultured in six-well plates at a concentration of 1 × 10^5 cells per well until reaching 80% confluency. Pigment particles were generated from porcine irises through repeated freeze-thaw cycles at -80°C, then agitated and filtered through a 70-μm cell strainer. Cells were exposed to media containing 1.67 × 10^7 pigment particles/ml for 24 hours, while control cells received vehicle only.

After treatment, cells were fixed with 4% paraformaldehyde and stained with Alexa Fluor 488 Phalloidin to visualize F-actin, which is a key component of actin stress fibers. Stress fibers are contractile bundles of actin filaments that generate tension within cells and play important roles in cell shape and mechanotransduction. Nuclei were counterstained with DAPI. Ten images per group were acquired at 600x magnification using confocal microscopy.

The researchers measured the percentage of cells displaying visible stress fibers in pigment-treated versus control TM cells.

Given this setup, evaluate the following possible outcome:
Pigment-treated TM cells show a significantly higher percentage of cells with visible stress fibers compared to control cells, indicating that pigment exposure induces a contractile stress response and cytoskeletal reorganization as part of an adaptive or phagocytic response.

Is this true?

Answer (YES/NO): YES